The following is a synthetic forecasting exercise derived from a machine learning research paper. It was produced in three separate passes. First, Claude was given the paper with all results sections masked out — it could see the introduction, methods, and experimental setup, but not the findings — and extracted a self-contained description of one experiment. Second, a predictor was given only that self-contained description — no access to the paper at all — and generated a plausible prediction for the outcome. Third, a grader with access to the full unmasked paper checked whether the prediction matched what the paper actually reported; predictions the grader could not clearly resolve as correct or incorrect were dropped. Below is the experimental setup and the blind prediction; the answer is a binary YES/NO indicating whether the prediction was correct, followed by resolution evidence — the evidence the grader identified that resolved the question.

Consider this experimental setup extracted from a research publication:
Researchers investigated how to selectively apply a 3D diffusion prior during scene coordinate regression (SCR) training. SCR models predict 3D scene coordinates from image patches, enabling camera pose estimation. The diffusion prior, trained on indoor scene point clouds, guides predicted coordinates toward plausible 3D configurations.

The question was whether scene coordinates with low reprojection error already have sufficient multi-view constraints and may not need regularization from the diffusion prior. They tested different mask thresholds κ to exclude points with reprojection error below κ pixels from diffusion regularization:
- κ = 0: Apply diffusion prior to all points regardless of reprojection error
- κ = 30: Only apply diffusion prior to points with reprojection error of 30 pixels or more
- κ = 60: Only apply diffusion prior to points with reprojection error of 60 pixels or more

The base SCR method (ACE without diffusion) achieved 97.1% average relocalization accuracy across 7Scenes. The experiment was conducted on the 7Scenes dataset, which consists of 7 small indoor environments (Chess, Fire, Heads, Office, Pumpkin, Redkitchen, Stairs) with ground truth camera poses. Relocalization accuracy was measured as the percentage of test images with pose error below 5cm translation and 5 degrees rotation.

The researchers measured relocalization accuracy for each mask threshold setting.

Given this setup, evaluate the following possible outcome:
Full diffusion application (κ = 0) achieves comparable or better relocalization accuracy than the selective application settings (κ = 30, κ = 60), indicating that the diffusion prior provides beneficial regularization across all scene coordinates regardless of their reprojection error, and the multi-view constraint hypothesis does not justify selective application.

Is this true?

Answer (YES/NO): NO